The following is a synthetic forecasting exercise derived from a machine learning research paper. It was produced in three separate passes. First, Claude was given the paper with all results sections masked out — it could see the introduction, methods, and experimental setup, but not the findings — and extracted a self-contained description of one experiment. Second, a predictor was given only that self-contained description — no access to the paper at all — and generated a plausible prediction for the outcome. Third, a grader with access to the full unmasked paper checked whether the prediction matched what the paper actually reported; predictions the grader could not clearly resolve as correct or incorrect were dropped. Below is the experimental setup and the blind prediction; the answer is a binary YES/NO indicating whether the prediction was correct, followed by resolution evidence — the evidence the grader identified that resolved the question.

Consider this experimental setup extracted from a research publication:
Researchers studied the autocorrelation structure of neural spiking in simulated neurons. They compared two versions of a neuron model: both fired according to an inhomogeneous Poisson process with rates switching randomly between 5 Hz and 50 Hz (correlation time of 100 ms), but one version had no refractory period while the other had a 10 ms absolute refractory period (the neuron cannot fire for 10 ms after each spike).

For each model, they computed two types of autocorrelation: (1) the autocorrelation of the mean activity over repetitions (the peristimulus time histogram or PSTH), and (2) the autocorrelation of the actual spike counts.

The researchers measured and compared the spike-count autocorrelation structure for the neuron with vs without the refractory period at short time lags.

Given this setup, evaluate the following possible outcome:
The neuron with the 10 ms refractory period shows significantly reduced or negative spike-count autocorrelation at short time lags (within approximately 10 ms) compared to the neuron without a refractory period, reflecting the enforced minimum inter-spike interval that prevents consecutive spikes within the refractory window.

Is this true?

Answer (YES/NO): YES